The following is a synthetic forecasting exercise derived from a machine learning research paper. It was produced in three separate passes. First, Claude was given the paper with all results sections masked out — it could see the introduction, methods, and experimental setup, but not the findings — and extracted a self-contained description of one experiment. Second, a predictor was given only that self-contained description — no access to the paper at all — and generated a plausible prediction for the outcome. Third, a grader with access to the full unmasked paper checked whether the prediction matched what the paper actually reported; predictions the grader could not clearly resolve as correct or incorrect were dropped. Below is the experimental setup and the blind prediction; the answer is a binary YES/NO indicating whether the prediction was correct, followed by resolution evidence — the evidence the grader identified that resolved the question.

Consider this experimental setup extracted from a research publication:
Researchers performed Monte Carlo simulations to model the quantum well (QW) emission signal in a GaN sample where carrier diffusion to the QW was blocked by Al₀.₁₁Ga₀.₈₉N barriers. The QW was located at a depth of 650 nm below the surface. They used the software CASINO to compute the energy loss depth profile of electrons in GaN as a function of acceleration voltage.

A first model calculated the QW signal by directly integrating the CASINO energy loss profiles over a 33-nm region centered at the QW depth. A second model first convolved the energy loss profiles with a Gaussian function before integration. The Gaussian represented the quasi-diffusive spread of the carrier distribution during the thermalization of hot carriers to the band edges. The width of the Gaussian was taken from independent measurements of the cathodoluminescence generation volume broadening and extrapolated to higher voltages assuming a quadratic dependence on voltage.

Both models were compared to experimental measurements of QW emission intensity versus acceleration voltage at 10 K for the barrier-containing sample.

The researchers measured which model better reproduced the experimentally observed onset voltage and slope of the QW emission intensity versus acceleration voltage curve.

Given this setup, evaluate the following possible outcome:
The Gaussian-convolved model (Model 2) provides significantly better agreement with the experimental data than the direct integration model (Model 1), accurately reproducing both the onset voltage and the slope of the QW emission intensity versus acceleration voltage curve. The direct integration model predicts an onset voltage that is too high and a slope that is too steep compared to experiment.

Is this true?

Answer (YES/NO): YES